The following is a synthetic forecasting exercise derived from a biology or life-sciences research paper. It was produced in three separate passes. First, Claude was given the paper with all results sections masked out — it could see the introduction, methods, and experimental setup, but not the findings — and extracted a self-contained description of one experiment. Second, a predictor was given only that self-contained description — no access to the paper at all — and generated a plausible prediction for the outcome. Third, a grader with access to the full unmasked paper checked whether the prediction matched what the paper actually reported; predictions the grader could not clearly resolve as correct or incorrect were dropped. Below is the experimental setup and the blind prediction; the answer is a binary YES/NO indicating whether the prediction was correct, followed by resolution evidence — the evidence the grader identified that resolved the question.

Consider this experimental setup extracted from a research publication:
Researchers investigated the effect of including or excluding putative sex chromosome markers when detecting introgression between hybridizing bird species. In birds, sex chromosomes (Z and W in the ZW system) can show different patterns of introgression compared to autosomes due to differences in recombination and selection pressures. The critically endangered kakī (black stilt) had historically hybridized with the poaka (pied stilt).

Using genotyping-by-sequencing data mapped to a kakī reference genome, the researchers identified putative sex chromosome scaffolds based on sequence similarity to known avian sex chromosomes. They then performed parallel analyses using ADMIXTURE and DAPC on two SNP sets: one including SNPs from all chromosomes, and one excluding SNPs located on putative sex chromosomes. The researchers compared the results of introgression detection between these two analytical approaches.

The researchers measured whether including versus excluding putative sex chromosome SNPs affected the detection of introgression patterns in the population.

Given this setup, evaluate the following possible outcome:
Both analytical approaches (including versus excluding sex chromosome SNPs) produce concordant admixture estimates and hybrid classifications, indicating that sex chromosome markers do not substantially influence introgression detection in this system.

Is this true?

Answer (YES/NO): YES